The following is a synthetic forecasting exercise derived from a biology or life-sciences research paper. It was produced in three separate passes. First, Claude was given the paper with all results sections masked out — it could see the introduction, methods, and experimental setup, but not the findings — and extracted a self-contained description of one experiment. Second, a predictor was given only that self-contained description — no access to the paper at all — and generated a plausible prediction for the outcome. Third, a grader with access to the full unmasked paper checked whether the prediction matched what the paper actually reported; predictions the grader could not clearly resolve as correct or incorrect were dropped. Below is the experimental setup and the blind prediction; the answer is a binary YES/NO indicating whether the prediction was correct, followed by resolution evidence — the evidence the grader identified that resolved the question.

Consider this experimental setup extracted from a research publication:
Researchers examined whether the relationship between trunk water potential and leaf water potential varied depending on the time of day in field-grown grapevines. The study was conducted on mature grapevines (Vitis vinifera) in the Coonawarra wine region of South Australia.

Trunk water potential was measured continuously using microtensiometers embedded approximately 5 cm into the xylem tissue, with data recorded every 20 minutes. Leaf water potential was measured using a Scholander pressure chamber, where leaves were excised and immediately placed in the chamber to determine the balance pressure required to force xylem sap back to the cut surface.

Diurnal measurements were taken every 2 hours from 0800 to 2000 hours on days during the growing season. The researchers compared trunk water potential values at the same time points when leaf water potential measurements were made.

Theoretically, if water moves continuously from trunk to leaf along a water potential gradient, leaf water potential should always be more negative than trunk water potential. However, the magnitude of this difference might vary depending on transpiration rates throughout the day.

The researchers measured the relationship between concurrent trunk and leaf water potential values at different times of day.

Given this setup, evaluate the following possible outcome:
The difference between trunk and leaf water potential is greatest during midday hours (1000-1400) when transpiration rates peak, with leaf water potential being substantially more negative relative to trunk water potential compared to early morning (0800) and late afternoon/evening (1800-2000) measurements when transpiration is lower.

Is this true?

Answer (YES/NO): YES